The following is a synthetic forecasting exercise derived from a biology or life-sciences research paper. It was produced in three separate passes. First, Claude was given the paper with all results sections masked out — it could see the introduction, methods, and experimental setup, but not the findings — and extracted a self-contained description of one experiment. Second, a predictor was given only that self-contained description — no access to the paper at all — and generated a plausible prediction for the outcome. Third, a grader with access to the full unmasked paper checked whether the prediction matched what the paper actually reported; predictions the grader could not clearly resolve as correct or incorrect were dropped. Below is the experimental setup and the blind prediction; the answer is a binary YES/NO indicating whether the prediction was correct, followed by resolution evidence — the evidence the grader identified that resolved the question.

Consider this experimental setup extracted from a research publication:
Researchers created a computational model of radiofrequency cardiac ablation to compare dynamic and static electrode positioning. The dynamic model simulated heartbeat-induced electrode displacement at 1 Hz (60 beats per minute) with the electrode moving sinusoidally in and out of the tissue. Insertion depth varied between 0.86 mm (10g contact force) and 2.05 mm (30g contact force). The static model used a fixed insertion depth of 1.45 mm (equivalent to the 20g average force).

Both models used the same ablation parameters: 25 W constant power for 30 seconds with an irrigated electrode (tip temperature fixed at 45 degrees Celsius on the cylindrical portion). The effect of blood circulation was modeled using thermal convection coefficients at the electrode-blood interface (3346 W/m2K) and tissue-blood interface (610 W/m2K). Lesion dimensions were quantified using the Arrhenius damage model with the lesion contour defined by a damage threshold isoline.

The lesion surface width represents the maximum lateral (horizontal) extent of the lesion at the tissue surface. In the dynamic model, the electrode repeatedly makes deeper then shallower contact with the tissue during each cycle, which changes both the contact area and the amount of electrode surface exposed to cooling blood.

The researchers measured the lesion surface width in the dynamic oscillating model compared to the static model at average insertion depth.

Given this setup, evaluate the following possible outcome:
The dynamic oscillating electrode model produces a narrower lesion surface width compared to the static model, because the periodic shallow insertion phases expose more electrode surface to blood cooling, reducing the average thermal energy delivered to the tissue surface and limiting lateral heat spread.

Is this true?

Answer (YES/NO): NO